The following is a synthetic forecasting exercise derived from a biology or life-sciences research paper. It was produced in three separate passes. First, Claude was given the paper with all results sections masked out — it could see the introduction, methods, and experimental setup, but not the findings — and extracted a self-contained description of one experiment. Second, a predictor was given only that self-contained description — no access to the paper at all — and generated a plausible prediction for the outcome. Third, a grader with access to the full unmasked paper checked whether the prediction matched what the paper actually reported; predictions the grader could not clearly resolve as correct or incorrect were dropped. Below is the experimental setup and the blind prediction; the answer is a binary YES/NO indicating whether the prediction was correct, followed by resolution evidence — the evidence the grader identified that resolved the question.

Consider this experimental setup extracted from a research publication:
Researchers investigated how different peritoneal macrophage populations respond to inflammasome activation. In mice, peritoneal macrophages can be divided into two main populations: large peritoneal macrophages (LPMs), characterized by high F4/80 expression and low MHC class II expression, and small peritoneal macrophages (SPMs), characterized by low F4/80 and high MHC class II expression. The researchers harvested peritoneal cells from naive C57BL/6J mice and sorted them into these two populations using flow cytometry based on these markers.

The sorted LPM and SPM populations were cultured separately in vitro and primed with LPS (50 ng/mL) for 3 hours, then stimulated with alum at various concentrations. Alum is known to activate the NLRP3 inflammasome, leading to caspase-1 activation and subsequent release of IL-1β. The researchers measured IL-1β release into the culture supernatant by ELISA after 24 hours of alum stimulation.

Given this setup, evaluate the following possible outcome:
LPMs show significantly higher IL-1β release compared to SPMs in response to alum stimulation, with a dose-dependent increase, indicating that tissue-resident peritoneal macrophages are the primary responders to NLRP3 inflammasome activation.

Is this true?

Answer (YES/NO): NO